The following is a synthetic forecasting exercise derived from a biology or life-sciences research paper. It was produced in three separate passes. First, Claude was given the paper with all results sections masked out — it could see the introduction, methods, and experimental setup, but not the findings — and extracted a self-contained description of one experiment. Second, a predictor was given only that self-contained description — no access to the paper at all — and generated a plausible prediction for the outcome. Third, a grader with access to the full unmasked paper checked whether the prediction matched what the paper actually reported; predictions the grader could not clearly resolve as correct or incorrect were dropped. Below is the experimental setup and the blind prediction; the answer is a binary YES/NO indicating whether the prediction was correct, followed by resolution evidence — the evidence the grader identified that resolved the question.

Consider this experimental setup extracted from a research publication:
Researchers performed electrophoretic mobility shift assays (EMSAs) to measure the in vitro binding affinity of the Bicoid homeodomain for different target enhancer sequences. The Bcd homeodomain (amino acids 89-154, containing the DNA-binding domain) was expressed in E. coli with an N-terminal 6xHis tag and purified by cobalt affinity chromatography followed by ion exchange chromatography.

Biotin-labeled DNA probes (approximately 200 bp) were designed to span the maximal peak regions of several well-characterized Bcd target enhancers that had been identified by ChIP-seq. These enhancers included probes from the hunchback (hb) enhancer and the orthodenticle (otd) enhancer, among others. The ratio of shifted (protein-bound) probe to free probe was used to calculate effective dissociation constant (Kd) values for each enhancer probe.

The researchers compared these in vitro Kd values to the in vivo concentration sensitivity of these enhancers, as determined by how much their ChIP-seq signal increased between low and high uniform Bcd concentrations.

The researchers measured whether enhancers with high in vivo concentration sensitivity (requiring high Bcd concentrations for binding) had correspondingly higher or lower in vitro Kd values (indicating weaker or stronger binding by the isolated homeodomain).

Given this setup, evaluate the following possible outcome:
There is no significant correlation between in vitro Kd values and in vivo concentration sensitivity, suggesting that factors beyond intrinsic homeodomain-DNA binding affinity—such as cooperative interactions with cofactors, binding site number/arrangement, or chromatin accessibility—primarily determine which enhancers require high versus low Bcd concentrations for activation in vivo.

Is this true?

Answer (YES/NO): YES